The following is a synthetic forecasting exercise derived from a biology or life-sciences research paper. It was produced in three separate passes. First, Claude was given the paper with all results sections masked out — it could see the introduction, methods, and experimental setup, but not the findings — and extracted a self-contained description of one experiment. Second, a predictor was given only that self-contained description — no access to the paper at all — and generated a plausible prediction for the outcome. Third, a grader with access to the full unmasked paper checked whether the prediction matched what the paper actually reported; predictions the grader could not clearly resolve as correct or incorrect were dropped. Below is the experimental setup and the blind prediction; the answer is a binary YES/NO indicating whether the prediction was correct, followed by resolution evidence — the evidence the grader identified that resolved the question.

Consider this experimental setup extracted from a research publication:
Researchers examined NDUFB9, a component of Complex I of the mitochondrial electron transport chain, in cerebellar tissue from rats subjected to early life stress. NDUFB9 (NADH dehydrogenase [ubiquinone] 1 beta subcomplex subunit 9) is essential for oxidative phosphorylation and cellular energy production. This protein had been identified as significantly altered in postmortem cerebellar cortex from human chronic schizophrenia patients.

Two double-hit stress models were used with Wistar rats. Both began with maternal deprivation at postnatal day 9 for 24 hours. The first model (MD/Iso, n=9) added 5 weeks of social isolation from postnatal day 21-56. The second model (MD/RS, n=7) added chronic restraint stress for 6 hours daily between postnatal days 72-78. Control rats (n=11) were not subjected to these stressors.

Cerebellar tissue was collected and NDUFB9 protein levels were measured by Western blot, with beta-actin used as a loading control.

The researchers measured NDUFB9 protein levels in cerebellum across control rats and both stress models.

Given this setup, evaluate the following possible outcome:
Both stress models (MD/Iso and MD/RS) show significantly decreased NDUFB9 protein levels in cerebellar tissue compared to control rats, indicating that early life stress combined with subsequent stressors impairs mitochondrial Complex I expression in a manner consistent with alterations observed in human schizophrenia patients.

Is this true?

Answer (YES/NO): NO